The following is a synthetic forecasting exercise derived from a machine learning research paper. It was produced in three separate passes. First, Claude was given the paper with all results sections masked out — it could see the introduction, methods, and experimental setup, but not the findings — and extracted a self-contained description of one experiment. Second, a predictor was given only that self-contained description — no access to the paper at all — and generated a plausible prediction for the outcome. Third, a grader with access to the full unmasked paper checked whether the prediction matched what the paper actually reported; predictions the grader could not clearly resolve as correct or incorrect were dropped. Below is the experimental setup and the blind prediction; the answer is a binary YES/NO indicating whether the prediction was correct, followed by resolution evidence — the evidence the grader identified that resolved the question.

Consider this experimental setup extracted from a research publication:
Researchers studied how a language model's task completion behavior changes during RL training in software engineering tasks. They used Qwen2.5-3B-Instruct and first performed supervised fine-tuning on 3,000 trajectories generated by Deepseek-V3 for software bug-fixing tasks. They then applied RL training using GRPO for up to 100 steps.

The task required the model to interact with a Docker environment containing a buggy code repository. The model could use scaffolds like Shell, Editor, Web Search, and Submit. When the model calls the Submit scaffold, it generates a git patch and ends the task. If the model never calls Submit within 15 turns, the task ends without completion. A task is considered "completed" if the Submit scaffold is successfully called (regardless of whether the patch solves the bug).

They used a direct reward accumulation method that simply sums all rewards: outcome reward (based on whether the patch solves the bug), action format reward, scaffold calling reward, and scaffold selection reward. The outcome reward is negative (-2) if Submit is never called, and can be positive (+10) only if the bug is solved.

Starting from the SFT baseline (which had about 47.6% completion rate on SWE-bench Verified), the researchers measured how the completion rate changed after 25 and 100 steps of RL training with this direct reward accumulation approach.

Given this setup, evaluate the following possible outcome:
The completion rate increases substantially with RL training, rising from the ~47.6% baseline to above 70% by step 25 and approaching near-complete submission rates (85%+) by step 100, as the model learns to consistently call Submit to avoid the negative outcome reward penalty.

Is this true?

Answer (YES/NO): NO